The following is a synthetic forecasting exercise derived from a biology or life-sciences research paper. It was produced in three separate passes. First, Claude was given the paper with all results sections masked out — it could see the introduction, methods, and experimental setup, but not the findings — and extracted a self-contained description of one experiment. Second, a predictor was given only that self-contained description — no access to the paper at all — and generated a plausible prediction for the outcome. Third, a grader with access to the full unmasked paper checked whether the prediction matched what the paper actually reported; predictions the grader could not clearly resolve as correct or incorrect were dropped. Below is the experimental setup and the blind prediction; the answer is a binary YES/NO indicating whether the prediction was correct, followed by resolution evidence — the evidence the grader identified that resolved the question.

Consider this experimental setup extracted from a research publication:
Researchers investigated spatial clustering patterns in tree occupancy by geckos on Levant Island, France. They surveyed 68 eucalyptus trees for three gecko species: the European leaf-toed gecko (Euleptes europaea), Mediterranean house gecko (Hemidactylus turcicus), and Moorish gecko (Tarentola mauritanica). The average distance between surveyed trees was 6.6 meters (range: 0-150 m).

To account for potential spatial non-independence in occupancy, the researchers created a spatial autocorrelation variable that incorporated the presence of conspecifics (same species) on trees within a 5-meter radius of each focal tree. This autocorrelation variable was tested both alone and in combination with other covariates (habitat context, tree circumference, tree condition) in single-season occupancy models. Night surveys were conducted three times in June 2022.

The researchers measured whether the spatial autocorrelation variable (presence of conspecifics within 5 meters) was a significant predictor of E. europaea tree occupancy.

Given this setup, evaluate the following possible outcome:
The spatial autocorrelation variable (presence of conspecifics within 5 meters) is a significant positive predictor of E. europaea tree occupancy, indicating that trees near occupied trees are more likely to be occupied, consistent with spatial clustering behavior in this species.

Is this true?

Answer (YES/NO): YES